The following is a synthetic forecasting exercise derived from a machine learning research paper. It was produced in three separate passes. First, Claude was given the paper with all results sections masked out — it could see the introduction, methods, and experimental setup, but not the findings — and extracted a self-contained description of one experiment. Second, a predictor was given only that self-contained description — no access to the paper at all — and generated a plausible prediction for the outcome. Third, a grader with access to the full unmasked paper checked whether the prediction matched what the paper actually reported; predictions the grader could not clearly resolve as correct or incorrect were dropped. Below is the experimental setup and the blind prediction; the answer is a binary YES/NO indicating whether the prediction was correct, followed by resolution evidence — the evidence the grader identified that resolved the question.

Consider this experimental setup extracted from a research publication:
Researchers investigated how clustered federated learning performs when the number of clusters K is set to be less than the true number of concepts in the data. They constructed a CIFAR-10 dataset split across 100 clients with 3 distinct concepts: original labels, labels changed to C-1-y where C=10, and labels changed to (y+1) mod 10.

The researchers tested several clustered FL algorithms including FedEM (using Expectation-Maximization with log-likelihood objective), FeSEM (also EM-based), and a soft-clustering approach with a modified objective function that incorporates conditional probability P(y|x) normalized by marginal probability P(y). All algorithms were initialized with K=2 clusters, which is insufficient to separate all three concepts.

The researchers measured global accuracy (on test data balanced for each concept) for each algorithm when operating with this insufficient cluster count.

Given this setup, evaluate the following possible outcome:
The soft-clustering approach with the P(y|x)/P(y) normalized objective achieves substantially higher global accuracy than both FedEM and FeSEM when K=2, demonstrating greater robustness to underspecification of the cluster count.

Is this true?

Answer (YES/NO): YES